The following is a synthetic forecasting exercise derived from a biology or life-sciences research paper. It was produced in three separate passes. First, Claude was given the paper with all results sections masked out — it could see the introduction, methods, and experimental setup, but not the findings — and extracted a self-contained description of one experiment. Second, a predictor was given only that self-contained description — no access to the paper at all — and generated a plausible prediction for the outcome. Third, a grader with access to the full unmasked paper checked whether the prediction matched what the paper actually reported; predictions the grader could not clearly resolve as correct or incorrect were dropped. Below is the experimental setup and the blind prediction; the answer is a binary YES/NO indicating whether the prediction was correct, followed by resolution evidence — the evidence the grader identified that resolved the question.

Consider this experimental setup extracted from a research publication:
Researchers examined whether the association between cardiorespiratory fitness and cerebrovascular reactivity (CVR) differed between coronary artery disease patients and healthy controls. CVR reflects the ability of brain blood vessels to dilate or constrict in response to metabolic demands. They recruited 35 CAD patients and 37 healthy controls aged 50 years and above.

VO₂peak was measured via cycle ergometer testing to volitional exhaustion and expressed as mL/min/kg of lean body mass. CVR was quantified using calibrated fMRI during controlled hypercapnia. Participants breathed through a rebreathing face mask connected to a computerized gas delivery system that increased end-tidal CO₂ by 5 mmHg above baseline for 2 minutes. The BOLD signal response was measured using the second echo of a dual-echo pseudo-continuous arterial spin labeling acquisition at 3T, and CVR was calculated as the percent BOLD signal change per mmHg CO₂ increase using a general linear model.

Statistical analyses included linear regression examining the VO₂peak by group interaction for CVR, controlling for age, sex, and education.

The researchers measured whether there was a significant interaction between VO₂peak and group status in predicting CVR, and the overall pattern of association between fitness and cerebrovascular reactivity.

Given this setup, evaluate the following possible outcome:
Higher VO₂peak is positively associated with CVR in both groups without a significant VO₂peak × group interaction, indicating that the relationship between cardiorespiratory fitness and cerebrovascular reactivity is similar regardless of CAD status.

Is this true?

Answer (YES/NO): YES